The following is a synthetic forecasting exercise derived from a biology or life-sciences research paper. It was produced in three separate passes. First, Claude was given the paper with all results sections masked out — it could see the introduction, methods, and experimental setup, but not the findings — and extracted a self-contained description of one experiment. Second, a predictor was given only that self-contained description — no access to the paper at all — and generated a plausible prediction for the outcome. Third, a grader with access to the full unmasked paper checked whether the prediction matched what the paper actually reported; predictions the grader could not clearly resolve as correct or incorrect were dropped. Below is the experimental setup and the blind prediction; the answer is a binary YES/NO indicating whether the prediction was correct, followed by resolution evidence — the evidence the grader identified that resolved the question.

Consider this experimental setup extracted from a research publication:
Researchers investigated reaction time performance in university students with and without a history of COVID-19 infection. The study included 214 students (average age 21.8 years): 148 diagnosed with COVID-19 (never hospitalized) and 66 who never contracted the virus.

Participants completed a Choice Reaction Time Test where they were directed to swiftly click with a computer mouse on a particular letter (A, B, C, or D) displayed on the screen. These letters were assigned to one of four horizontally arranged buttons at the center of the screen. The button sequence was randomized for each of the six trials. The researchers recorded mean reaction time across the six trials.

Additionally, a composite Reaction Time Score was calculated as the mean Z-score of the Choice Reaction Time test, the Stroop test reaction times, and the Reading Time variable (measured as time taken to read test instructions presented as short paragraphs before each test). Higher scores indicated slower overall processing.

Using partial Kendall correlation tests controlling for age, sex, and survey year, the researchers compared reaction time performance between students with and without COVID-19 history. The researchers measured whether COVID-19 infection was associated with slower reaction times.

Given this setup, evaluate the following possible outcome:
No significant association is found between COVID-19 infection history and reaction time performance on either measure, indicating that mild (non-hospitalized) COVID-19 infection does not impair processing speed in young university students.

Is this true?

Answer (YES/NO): YES